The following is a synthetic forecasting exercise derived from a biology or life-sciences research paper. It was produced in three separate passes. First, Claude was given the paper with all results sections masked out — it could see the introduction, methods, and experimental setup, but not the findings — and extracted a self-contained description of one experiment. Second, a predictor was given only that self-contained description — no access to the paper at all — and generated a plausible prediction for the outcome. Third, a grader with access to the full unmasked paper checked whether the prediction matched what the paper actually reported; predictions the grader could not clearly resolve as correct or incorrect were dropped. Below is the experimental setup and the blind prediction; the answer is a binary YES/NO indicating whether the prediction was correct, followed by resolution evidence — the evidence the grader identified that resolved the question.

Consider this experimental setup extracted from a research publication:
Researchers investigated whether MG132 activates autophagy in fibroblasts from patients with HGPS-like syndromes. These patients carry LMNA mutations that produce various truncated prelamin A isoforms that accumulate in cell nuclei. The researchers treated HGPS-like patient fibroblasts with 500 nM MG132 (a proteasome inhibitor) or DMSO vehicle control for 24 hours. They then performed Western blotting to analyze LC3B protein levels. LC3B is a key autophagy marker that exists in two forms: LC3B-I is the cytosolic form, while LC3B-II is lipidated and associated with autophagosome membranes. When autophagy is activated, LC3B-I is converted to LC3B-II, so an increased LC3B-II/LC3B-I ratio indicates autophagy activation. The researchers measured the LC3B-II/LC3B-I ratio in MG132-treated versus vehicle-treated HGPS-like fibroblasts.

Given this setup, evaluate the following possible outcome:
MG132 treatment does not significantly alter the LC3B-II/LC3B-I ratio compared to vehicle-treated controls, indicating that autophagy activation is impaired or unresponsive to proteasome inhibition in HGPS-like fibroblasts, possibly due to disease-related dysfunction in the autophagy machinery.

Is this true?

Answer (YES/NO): NO